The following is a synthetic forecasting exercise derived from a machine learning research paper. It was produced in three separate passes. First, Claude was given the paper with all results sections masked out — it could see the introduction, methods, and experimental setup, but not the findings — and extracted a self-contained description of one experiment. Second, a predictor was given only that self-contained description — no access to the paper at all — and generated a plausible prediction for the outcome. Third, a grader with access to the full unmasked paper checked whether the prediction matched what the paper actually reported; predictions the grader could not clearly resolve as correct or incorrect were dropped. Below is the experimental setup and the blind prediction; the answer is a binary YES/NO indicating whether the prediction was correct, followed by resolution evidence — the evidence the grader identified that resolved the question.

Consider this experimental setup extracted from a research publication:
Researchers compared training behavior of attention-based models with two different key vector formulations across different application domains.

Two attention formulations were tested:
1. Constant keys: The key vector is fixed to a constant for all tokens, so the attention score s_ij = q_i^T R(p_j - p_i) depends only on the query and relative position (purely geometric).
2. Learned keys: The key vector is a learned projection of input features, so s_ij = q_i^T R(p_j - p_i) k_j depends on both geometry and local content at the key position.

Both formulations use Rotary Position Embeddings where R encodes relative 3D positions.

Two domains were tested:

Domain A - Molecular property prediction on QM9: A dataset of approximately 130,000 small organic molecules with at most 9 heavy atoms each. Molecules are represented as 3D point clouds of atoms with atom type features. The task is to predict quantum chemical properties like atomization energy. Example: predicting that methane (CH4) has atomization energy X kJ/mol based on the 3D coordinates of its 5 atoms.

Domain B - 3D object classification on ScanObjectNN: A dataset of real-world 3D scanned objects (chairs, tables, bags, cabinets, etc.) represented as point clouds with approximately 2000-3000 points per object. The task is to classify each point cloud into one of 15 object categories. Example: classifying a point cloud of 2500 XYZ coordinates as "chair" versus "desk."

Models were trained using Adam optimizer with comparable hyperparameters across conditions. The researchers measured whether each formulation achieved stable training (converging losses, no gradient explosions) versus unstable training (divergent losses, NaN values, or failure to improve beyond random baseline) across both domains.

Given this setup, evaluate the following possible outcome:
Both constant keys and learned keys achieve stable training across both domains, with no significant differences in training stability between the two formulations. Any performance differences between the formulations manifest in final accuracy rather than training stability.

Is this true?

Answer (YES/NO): NO